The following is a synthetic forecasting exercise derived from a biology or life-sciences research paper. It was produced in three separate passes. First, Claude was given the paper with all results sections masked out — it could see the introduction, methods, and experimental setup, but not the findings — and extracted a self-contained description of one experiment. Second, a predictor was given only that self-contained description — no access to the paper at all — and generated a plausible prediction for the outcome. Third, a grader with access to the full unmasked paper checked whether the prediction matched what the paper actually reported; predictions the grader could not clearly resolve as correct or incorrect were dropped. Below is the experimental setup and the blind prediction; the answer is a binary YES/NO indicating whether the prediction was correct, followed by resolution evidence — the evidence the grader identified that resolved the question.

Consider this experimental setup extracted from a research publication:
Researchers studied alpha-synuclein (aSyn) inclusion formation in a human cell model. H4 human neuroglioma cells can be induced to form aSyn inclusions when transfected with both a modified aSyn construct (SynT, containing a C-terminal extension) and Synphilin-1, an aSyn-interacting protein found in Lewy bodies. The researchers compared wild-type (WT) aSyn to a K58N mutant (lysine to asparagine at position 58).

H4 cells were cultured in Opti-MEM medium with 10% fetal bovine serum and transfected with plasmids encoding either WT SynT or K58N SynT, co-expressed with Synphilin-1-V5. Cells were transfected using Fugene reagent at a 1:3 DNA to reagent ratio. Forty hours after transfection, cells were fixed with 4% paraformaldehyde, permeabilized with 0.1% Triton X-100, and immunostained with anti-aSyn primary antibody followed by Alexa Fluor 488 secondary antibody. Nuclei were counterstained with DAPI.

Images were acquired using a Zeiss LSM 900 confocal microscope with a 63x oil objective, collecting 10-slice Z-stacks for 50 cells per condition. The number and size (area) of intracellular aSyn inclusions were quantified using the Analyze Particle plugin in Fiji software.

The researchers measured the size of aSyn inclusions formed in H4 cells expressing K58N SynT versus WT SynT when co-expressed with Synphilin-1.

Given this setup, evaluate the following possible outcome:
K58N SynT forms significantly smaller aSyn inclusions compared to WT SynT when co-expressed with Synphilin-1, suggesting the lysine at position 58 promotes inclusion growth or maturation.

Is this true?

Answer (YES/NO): YES